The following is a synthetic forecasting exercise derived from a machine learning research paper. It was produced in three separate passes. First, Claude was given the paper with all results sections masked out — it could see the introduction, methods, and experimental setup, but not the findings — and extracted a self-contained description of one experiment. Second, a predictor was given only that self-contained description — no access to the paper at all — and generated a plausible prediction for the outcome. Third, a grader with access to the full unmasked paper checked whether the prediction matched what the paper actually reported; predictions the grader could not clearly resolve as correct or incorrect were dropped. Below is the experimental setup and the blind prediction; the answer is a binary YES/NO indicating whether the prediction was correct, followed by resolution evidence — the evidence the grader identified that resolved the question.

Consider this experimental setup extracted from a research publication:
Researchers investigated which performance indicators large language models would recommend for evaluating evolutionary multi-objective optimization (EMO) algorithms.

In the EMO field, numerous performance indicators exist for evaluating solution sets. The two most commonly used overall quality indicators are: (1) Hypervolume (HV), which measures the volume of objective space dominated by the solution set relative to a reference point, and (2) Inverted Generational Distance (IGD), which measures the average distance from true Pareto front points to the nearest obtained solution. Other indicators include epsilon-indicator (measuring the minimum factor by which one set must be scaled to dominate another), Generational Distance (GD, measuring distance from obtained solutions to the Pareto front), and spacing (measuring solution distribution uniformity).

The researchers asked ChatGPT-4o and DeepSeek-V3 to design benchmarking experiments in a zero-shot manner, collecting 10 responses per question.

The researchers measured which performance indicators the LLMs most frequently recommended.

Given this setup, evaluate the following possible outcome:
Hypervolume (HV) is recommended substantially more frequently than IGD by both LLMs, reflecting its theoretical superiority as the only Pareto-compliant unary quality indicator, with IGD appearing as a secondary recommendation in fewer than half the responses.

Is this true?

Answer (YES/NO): NO